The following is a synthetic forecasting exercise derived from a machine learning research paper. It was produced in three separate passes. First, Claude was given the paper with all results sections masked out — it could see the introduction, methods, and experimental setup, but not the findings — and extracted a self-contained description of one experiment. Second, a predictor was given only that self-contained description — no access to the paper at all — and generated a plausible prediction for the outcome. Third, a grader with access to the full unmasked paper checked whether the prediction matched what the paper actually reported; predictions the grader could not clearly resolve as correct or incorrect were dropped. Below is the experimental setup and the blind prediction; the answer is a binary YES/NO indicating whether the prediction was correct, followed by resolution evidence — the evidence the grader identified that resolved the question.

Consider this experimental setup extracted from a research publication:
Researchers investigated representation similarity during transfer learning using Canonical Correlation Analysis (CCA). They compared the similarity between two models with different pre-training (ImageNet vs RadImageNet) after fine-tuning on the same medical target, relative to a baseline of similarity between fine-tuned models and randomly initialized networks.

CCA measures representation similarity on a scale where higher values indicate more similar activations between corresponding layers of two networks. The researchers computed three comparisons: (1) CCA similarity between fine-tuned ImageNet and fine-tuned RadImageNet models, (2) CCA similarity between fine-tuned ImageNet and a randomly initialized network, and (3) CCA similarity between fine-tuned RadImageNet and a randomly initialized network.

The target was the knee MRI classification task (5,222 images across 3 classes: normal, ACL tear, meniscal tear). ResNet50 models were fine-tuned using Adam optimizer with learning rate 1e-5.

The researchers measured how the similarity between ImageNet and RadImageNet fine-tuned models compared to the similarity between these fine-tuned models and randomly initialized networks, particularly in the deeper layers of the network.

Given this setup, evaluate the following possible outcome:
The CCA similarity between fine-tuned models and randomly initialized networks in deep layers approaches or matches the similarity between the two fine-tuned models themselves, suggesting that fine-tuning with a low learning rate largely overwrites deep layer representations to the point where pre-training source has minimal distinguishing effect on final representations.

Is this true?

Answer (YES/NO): YES